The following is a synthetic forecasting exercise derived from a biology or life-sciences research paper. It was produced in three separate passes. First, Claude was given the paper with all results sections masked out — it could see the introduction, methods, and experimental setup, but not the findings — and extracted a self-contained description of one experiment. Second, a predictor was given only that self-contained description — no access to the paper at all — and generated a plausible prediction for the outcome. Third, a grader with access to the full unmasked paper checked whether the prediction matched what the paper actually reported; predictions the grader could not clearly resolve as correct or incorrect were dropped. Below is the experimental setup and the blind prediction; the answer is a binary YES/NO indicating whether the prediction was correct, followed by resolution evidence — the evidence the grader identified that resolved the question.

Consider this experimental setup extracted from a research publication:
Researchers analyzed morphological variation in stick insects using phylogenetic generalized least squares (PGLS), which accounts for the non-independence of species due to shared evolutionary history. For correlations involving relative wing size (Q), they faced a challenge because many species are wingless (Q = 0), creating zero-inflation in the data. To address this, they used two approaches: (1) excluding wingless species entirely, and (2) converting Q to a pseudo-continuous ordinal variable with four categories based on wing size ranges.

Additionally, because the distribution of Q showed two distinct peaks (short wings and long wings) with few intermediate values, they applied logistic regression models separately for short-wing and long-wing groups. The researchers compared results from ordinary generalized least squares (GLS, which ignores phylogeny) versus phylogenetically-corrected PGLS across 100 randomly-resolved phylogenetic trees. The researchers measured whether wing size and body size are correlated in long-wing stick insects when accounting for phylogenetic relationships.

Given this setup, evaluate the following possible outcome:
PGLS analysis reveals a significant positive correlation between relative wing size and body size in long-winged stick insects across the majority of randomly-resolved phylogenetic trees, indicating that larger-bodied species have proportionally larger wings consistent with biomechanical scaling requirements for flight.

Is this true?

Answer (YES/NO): NO